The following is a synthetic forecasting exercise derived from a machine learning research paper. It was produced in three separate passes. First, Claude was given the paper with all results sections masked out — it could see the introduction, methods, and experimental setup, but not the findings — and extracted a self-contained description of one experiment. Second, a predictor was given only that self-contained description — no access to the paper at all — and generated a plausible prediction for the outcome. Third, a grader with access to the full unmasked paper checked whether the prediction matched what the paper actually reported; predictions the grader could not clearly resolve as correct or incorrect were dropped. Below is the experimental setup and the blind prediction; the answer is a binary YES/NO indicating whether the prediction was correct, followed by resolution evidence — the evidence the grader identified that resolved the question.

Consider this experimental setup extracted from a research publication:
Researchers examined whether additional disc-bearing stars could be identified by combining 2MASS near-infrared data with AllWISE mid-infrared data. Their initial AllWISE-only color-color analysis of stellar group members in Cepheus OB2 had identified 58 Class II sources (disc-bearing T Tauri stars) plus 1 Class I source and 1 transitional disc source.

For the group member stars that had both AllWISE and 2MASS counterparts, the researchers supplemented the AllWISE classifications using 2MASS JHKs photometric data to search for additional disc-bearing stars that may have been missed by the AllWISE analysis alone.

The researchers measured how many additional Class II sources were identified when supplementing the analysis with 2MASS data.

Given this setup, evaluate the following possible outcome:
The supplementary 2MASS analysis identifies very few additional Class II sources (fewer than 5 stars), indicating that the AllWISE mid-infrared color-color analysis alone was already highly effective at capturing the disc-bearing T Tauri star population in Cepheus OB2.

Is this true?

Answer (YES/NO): YES